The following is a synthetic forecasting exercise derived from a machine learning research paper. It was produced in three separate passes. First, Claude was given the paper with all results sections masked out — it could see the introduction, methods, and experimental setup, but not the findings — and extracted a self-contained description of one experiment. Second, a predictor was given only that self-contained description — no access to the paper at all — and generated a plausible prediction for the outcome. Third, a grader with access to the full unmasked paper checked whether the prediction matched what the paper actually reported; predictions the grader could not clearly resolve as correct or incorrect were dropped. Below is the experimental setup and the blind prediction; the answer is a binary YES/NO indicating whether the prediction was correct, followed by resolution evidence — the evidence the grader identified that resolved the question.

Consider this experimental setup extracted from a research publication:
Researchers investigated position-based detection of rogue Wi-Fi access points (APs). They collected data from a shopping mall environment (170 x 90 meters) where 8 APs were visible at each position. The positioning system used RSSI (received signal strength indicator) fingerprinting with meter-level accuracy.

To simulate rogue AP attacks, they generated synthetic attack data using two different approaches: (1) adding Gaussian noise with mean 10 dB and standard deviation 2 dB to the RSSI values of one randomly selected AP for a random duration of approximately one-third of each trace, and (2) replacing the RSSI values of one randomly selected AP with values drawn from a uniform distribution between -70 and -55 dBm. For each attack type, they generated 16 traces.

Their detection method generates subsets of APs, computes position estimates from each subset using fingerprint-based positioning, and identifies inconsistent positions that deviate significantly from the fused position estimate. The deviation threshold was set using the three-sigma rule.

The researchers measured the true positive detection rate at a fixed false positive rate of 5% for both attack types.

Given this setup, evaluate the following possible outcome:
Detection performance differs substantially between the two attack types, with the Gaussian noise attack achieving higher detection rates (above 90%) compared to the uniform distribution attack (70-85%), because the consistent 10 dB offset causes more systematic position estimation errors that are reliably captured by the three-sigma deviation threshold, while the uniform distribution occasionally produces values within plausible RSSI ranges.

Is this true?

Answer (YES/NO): NO